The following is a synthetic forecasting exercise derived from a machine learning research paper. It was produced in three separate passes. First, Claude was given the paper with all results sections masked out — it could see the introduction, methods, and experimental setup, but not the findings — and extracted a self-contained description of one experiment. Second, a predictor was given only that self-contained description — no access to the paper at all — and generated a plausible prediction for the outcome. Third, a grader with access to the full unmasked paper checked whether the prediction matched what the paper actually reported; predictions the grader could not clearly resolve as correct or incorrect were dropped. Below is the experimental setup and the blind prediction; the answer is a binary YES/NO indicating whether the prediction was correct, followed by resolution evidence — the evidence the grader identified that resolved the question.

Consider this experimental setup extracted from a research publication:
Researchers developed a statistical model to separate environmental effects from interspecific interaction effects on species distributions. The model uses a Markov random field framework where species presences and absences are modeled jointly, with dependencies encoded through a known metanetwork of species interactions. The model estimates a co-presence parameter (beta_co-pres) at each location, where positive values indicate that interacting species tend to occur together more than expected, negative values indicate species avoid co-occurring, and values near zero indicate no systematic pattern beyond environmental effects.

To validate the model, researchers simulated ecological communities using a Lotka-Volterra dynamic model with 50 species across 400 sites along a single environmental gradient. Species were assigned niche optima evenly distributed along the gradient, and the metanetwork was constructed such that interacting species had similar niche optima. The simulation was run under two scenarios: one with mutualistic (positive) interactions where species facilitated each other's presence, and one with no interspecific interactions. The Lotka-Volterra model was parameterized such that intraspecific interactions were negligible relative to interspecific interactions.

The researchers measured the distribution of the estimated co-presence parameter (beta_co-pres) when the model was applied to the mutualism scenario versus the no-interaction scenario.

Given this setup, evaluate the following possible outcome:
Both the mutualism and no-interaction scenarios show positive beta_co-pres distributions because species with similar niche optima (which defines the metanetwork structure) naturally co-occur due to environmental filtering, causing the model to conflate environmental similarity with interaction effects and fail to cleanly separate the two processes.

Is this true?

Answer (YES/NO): NO